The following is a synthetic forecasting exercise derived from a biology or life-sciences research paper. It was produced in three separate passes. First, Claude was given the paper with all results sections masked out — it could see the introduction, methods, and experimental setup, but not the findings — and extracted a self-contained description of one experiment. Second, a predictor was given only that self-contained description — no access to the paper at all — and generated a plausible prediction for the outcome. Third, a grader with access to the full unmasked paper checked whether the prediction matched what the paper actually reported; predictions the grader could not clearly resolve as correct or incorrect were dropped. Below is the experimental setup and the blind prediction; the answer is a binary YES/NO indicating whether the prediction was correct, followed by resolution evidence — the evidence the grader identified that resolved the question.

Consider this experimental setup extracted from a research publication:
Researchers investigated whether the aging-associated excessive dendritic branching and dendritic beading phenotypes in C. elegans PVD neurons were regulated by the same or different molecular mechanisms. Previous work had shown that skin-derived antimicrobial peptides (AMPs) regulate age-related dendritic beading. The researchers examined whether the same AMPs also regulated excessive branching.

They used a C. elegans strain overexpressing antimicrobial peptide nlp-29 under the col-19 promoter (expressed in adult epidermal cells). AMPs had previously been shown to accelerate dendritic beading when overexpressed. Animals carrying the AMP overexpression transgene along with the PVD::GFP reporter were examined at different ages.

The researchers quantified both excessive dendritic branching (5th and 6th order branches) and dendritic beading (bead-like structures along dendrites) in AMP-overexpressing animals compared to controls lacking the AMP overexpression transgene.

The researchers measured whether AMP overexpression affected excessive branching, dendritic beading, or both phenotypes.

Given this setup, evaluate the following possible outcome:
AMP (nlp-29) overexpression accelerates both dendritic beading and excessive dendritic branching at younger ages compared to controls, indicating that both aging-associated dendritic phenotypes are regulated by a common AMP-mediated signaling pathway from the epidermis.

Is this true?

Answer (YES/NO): NO